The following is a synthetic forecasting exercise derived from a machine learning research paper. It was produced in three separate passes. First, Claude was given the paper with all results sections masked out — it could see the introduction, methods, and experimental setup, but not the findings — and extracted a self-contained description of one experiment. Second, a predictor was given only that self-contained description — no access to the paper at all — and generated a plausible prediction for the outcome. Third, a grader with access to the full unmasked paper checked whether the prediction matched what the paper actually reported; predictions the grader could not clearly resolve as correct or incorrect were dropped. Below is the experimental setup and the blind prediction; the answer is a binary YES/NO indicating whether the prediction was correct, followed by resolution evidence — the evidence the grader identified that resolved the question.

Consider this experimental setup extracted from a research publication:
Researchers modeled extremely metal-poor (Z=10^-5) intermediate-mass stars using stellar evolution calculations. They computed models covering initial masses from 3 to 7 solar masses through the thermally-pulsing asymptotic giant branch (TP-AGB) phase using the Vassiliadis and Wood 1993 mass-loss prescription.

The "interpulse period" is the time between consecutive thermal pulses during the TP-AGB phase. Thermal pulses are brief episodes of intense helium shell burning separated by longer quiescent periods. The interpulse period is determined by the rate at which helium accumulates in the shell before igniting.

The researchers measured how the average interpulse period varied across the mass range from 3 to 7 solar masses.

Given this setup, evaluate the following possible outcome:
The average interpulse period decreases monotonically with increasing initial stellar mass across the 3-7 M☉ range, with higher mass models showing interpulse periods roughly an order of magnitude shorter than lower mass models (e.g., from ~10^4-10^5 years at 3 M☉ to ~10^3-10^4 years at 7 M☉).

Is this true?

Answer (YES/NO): NO